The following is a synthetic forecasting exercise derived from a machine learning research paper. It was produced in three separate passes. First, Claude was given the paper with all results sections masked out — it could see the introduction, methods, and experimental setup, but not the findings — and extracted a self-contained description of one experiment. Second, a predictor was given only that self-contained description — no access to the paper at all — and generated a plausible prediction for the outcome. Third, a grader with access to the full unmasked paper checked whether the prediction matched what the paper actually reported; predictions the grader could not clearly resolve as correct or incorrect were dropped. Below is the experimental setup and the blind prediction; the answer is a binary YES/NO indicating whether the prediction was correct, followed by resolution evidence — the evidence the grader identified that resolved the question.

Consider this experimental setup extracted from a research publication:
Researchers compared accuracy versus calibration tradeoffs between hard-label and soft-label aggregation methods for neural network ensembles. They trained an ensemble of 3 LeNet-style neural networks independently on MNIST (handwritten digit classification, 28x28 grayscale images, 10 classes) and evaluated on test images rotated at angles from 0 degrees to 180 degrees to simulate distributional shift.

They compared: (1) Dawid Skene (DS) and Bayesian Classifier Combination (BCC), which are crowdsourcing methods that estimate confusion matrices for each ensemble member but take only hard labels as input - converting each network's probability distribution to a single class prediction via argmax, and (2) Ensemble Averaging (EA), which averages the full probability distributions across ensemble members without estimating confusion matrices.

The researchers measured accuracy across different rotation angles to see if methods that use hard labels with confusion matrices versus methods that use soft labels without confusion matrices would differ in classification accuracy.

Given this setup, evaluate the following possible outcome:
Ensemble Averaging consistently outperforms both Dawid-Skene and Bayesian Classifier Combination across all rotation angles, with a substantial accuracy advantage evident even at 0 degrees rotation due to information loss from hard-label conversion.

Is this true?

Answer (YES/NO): NO